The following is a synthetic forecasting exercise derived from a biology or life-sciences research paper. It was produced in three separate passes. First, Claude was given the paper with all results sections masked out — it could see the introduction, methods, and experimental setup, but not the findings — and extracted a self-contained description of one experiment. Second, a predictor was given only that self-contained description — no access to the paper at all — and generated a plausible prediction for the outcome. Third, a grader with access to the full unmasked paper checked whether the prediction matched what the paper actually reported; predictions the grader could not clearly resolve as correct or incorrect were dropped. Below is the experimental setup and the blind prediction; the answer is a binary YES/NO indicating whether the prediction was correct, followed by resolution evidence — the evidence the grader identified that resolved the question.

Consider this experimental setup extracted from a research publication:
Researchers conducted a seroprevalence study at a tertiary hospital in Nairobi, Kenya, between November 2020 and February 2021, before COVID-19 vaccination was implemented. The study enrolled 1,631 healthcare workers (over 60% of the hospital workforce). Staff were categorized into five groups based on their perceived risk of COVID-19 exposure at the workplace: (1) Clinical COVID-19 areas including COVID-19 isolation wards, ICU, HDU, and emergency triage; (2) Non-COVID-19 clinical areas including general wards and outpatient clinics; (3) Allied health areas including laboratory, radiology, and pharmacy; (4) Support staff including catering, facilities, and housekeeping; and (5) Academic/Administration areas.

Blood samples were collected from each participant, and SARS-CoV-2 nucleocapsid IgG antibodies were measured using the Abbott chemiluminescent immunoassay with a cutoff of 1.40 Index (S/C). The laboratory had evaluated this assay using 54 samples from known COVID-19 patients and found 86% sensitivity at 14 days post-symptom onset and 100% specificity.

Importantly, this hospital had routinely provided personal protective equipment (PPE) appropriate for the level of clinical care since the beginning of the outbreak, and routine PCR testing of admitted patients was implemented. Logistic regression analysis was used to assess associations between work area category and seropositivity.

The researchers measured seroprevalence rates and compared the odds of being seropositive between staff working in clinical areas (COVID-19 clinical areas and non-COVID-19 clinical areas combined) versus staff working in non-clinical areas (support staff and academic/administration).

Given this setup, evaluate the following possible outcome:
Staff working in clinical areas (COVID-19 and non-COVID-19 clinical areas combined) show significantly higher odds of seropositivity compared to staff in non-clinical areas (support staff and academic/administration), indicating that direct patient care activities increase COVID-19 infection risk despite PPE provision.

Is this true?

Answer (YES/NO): NO